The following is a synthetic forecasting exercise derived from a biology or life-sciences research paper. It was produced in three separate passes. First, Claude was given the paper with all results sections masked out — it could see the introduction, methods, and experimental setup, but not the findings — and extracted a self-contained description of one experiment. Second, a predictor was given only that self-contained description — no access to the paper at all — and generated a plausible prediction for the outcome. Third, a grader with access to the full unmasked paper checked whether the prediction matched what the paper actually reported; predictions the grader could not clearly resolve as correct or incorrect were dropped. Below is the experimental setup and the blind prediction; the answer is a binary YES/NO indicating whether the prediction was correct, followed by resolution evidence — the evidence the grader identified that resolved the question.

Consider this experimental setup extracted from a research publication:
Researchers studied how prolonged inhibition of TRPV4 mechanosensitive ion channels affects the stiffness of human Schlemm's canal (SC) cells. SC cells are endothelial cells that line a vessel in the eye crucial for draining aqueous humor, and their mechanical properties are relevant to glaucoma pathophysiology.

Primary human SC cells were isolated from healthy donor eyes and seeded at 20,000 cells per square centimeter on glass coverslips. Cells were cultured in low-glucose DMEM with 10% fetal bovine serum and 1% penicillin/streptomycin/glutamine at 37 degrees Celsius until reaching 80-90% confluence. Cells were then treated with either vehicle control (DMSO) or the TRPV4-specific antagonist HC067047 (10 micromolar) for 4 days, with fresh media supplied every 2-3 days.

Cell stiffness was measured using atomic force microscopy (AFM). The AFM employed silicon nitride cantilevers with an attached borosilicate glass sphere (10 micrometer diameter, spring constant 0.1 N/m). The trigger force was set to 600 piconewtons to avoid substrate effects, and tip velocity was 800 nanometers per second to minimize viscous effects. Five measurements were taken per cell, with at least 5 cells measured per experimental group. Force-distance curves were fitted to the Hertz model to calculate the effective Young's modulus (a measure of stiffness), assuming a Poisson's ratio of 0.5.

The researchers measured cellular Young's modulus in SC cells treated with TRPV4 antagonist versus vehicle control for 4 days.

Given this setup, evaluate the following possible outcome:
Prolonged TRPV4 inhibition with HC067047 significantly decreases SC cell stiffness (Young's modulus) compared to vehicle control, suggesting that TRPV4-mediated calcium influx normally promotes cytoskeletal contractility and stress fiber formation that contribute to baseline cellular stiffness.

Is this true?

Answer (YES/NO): YES